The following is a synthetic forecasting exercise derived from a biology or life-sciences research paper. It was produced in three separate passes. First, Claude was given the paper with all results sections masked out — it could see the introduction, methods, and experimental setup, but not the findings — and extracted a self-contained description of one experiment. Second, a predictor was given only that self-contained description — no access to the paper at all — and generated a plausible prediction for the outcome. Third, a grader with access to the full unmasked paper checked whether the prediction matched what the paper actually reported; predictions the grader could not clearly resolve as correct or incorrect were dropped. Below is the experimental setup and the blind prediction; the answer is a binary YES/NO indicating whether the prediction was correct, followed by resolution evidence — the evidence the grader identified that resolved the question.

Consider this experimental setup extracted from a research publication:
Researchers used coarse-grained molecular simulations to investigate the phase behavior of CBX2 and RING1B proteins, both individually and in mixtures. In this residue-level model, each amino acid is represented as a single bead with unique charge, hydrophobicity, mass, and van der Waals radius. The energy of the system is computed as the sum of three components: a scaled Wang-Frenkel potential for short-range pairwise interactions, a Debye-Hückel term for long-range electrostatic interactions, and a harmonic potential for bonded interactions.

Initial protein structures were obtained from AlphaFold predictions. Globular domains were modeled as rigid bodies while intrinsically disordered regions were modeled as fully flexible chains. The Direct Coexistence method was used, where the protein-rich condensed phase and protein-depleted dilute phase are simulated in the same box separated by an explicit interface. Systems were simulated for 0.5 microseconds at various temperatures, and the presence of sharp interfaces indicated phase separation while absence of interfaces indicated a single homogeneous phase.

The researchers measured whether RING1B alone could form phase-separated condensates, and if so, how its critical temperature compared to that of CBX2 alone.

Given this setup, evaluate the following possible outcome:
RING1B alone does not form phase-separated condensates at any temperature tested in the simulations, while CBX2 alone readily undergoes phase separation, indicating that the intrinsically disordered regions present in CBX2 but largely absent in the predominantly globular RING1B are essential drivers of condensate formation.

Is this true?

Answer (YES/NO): NO